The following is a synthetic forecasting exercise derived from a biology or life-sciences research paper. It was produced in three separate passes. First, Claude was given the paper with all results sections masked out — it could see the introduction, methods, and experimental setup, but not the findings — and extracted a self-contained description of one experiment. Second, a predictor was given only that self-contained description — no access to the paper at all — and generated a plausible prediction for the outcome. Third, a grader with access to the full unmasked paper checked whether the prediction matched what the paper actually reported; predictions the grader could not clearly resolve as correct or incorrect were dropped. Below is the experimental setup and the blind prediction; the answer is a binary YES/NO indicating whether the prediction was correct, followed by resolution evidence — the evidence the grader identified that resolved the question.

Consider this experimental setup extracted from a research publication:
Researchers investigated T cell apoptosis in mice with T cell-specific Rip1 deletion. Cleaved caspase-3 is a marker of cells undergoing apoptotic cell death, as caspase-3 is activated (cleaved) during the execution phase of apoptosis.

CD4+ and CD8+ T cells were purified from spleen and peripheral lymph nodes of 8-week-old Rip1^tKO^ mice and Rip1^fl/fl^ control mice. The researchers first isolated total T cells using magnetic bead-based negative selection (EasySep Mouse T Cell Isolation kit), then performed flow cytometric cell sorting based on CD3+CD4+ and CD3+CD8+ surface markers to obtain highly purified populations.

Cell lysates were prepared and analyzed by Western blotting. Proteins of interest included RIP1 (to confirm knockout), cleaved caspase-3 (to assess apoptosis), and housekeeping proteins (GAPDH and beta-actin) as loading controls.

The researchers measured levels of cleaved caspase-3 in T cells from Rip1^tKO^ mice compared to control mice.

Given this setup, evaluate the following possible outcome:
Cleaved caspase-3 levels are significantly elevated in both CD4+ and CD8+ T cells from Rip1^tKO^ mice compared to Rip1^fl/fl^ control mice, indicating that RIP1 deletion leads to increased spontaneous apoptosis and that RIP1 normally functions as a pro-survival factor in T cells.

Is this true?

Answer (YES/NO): YES